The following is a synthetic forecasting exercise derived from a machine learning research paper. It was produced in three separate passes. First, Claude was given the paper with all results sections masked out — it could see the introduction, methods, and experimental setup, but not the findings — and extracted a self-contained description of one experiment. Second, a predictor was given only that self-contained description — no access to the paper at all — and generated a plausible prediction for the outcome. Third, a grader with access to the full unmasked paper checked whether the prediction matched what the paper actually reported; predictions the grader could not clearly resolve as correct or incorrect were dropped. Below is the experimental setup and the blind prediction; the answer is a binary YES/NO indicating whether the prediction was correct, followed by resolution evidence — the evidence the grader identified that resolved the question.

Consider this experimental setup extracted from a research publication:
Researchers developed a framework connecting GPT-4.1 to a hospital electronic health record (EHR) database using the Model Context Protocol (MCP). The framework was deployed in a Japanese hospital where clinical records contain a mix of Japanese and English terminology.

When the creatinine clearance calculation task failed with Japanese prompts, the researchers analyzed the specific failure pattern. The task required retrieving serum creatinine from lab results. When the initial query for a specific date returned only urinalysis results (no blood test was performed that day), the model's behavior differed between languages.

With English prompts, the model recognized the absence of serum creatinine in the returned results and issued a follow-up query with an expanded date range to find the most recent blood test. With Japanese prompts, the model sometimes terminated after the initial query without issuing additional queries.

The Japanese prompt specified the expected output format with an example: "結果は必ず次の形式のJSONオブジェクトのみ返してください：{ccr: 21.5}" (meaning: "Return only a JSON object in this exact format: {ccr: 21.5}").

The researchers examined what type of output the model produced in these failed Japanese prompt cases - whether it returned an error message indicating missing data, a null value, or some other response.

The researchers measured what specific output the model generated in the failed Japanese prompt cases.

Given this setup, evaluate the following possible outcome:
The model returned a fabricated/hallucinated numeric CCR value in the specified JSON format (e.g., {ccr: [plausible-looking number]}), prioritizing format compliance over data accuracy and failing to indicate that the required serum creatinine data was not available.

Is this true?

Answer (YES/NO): YES